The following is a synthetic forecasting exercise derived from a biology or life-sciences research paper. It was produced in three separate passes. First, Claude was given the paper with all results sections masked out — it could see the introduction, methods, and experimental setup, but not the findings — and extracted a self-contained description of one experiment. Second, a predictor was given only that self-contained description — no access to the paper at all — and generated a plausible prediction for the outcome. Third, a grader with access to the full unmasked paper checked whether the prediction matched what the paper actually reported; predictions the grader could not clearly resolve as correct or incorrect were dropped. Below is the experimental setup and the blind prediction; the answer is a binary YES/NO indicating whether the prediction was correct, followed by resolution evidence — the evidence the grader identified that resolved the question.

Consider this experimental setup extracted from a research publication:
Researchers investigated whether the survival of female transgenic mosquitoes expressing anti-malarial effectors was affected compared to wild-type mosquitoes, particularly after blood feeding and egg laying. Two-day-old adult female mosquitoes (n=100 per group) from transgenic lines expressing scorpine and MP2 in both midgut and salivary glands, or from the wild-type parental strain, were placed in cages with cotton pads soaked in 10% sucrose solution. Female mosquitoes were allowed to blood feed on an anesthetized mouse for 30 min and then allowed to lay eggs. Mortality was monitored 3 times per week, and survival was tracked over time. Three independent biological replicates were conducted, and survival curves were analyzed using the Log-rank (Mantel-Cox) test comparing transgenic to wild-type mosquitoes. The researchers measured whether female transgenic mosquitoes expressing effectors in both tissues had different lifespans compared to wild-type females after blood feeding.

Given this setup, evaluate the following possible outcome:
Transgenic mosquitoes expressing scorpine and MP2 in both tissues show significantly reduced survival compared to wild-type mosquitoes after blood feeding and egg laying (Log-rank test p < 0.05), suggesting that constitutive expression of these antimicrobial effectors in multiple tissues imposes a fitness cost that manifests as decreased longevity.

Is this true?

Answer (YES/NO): NO